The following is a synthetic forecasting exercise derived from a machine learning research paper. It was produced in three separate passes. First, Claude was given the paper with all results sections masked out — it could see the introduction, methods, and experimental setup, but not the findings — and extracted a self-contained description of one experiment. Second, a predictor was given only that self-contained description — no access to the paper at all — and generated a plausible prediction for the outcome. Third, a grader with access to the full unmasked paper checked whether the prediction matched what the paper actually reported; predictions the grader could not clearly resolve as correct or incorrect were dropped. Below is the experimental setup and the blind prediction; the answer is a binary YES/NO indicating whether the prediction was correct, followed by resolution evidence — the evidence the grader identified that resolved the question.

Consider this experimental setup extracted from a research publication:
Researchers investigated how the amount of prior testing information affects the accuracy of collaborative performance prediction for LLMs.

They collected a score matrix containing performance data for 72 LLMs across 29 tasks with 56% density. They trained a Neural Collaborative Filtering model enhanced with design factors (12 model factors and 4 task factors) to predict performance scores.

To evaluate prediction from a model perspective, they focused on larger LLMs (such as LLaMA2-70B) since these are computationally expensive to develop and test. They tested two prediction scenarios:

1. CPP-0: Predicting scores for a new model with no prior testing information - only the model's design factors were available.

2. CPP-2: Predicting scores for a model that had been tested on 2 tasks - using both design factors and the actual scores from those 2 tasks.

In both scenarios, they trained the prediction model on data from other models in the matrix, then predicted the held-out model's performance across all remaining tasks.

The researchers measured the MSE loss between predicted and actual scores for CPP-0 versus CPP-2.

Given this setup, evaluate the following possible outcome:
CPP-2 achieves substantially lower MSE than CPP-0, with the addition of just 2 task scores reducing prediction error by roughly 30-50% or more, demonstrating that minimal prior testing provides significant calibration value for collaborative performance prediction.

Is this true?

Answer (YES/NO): NO